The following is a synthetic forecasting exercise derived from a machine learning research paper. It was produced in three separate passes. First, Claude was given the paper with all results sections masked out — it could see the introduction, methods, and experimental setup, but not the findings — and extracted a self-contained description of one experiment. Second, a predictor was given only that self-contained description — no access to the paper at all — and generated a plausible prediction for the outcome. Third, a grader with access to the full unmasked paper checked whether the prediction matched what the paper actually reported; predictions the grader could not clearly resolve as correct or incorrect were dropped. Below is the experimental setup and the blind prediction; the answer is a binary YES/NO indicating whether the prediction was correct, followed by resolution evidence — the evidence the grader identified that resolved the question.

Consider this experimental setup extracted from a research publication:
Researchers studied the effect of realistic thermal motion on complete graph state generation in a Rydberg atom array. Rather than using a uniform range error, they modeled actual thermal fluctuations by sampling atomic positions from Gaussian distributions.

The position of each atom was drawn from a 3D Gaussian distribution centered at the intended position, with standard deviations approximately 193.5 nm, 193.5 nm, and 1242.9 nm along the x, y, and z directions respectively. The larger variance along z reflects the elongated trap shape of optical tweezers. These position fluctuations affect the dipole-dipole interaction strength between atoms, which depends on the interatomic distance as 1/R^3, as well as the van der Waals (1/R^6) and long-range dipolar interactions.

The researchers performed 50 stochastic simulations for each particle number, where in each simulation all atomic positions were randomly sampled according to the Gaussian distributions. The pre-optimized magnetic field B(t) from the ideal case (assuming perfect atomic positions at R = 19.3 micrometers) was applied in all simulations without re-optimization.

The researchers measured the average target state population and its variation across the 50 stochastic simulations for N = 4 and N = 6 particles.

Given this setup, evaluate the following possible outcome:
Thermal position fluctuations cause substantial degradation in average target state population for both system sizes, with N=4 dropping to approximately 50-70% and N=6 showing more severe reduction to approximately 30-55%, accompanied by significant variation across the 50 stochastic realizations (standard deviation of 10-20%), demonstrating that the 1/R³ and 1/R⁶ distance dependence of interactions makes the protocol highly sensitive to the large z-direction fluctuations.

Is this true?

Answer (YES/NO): NO